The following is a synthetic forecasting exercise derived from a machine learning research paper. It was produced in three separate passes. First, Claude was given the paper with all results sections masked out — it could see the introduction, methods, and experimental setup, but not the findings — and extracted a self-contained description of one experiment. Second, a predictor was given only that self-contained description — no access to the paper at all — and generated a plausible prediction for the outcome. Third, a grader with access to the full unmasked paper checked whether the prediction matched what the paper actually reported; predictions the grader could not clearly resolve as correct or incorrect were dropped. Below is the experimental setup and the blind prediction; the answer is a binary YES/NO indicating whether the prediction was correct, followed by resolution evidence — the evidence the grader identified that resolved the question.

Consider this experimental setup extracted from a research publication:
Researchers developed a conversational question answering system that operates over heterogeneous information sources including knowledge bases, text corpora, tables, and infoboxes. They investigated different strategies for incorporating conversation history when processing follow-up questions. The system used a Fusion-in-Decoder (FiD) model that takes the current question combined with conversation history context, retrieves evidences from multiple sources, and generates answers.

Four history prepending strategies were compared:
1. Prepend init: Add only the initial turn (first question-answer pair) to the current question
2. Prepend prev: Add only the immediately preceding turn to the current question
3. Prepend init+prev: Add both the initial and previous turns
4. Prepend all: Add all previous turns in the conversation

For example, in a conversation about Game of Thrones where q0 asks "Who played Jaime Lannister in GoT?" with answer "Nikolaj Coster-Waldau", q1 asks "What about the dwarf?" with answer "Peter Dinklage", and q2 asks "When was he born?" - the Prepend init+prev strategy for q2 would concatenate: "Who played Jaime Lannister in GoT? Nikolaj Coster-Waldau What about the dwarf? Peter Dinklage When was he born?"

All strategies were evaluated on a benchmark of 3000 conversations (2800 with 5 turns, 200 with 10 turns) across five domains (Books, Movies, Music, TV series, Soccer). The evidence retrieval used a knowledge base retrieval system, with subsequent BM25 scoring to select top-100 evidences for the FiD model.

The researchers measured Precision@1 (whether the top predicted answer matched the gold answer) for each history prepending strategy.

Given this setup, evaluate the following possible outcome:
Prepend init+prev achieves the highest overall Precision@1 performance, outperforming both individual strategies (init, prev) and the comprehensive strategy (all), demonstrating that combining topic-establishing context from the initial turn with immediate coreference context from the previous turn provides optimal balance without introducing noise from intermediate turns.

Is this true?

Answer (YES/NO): YES